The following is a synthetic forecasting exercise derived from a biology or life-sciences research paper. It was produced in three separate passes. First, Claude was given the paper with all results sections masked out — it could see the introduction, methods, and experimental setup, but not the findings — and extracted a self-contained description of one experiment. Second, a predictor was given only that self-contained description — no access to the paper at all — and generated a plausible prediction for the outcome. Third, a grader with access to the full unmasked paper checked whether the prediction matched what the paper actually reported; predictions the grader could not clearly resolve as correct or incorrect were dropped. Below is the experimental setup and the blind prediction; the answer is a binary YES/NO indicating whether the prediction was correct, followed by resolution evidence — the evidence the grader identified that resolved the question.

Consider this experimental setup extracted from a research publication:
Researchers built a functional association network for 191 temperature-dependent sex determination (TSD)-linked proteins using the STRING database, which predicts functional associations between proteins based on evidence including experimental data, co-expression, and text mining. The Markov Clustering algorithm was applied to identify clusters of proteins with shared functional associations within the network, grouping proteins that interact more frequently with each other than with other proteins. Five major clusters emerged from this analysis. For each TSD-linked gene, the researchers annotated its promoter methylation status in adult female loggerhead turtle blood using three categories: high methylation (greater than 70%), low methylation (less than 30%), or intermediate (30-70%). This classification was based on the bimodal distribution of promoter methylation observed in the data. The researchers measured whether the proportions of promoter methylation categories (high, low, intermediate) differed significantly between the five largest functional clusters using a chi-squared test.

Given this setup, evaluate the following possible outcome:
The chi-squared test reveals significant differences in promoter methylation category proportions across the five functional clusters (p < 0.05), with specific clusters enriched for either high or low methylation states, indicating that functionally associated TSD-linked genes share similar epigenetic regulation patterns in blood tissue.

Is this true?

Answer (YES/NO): YES